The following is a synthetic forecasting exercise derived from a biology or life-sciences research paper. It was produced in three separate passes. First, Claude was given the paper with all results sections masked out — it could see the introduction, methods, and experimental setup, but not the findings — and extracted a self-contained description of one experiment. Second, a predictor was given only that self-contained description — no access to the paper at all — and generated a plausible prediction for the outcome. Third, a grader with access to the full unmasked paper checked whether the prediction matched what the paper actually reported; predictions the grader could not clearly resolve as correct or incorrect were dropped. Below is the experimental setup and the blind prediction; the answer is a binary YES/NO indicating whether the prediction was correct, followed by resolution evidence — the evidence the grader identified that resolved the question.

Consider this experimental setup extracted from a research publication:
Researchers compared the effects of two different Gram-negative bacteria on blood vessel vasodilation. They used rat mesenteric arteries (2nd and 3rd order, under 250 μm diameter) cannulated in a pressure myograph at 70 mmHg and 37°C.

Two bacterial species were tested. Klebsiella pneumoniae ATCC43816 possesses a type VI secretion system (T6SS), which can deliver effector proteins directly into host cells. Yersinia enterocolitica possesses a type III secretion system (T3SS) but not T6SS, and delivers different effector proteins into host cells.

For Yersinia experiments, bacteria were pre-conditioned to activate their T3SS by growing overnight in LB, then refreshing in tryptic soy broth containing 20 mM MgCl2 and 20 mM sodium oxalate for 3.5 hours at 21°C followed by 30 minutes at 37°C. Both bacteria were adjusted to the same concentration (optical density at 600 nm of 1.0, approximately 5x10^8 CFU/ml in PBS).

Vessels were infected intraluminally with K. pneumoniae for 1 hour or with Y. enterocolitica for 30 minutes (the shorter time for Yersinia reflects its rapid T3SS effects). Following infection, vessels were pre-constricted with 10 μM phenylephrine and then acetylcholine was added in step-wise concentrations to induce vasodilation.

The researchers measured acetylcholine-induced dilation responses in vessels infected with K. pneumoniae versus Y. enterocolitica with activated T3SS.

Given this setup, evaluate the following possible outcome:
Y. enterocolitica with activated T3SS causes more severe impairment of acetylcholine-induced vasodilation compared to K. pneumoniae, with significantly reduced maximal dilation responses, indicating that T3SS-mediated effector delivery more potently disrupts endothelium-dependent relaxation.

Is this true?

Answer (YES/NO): NO